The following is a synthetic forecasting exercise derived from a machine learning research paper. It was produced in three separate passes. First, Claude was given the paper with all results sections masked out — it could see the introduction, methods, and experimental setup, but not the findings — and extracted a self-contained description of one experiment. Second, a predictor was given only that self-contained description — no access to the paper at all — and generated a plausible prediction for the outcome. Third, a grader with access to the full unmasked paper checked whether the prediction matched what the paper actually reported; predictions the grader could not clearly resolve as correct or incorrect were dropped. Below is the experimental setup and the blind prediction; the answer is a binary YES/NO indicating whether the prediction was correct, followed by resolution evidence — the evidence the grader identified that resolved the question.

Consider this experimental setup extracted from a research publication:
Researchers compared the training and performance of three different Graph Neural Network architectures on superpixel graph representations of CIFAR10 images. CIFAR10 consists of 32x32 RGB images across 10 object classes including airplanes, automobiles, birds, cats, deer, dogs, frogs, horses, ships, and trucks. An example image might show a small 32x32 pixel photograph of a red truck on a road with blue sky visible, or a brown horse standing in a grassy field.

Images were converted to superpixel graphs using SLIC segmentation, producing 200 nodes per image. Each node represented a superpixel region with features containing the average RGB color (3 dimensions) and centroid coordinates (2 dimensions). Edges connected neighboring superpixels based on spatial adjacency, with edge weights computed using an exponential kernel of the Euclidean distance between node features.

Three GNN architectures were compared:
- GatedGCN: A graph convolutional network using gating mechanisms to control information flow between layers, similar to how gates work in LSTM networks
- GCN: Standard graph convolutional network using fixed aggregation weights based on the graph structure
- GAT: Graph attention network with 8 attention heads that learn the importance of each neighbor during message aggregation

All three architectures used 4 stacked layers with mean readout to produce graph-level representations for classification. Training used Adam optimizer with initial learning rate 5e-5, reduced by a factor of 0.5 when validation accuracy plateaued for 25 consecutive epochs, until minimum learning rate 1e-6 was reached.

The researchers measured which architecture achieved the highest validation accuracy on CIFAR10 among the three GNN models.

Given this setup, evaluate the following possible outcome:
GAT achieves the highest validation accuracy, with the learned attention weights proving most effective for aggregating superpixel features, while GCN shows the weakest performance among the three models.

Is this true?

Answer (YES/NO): NO